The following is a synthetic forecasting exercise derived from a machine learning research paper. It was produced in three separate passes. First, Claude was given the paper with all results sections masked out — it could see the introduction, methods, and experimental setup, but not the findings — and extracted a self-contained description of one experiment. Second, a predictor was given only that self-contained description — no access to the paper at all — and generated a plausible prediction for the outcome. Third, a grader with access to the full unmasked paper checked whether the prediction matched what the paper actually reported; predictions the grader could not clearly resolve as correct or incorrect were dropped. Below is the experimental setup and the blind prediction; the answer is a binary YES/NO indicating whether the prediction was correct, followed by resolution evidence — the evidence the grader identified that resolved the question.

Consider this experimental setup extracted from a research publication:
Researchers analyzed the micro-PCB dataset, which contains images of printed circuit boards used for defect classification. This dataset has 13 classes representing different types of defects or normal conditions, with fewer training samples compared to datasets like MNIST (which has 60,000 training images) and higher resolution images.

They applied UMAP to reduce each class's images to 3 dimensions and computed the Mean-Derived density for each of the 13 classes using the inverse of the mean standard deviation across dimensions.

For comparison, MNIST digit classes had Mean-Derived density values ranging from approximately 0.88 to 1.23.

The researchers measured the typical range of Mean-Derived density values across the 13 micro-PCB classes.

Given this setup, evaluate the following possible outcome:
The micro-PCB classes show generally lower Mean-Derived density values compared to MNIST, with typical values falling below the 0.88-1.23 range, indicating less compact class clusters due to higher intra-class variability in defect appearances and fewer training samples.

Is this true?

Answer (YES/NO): NO